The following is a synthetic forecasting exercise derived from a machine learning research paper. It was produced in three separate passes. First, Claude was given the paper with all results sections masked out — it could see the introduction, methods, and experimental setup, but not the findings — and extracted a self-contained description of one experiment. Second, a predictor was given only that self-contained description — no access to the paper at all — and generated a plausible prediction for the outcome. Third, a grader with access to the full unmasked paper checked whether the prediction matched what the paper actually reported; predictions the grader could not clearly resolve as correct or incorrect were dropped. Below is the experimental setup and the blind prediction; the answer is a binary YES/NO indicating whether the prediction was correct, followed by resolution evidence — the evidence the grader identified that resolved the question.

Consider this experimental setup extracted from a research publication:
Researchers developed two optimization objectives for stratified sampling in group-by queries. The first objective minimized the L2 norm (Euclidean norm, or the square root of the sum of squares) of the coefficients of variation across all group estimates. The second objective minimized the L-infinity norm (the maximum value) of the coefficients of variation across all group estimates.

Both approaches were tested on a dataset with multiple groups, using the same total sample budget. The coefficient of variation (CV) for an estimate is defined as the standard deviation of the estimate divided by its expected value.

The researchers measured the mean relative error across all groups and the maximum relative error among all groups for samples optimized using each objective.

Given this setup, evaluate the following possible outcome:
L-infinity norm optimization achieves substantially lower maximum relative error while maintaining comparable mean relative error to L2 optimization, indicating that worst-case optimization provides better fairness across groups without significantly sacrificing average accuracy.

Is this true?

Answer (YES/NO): NO